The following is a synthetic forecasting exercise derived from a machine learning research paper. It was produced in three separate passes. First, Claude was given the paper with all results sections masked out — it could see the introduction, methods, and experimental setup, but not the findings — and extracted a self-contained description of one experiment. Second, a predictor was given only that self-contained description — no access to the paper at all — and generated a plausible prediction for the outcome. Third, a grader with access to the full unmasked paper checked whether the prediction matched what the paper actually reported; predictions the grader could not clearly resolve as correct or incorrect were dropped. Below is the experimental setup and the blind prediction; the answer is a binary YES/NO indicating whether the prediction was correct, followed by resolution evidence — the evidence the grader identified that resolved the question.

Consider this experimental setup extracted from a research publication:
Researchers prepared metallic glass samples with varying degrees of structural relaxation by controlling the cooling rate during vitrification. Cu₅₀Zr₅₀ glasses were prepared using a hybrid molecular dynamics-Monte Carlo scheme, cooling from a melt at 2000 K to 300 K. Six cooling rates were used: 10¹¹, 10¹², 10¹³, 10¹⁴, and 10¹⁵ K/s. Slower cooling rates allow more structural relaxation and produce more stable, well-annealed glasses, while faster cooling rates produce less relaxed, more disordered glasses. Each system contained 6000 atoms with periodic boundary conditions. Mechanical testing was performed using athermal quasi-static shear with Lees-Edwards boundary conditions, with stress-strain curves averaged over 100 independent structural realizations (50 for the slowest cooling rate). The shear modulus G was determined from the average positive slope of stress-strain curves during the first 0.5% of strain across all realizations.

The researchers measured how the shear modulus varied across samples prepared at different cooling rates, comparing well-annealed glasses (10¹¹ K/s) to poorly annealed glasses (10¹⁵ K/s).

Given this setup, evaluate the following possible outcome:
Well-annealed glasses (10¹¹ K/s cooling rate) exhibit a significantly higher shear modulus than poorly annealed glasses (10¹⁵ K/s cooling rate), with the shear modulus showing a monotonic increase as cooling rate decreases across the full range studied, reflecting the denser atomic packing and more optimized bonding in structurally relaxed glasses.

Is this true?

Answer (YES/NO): YES